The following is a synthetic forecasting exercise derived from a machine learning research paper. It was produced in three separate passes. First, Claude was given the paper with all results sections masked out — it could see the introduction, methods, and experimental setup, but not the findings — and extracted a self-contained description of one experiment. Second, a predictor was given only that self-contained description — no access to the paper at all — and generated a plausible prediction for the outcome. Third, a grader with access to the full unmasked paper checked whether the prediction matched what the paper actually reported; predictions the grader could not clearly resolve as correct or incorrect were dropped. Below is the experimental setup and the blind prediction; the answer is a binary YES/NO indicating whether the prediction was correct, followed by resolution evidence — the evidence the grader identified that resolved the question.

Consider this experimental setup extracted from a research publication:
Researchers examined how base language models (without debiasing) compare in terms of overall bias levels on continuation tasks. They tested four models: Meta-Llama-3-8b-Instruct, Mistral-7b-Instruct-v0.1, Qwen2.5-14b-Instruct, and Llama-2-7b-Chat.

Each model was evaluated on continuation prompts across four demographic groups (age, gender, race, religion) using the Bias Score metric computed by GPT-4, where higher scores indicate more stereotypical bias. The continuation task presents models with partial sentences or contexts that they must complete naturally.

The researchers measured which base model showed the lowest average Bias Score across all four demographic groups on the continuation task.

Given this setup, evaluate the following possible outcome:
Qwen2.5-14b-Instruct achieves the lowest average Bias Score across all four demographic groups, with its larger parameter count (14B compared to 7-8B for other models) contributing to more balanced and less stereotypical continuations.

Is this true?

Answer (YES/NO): NO